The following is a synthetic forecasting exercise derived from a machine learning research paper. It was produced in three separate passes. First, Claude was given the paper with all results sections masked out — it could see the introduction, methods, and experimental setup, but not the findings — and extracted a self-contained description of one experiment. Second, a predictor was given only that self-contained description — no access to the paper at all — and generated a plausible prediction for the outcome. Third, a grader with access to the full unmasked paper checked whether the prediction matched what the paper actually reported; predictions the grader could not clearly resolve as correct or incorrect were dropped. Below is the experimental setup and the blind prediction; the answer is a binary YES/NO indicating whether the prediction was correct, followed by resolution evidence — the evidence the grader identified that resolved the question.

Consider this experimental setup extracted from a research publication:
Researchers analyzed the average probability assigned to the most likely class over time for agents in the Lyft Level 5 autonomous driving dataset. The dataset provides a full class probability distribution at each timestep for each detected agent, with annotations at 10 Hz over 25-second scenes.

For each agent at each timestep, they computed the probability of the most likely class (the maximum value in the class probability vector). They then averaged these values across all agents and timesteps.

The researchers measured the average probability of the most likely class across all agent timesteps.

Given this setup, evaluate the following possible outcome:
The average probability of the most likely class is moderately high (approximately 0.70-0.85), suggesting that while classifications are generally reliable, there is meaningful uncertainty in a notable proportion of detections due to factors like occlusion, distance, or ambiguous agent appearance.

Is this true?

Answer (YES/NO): NO